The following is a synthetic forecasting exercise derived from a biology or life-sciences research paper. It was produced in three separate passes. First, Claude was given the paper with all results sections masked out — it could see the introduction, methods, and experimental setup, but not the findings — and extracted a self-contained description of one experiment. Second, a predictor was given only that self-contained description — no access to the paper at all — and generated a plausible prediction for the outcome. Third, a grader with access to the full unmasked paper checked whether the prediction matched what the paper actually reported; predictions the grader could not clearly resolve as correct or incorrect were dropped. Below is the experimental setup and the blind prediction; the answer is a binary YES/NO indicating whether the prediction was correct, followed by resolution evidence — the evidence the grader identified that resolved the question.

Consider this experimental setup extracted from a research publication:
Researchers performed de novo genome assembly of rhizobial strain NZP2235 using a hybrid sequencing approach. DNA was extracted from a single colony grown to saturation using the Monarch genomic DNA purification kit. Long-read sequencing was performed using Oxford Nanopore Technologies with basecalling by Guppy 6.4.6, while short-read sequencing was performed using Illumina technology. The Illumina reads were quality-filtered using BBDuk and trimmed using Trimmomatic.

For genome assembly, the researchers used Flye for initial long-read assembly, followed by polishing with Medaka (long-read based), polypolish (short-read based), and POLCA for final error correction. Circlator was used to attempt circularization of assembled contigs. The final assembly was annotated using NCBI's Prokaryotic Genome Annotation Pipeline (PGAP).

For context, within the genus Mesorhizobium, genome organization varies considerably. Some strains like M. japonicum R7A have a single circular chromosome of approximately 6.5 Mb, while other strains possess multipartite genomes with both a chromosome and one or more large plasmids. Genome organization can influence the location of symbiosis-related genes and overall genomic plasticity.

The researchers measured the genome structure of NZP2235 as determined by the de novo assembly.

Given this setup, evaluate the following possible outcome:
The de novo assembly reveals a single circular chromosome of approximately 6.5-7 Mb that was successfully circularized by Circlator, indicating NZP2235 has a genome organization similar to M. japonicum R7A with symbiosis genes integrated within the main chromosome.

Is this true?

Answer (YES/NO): NO